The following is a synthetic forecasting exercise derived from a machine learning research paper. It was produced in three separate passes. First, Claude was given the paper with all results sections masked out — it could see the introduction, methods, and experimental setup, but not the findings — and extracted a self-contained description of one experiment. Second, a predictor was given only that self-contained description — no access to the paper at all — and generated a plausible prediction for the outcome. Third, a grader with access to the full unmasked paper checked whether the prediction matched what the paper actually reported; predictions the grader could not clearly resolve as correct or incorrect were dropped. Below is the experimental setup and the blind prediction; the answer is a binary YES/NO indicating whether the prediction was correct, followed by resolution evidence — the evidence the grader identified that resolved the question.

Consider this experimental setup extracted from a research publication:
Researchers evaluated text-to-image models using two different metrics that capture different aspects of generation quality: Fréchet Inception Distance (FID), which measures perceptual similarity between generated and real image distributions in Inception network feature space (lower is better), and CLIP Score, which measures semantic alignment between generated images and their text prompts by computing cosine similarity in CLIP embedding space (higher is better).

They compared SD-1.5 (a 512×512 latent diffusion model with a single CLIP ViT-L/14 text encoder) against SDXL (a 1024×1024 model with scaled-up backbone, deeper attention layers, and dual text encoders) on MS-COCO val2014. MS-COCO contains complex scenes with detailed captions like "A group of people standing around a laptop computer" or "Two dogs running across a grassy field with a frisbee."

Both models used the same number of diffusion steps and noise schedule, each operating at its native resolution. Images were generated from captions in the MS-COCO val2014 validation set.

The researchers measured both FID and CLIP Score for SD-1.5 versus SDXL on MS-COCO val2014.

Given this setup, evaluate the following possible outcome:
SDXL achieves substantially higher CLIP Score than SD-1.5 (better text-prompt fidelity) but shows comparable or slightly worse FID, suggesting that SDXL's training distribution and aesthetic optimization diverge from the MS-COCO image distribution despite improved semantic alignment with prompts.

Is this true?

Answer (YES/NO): YES